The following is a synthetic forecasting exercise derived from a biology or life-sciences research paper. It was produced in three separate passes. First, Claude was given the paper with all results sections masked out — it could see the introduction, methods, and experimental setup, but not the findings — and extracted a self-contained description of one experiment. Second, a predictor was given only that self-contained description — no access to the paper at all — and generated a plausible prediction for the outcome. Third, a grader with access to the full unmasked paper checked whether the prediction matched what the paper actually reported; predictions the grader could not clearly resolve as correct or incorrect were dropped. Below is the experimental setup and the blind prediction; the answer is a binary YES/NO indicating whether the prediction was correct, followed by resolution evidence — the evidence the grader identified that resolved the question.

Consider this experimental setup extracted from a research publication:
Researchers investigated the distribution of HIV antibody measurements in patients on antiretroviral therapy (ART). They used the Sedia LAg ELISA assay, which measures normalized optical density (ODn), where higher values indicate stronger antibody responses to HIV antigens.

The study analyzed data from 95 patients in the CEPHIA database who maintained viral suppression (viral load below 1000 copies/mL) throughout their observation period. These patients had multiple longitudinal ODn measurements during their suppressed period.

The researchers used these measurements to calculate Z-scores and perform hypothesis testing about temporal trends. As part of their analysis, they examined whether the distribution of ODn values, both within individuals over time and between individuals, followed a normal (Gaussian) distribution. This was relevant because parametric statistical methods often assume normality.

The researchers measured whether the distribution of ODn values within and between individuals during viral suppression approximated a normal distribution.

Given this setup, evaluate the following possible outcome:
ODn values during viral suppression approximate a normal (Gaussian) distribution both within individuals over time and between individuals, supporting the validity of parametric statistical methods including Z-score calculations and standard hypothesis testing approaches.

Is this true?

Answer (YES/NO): NO